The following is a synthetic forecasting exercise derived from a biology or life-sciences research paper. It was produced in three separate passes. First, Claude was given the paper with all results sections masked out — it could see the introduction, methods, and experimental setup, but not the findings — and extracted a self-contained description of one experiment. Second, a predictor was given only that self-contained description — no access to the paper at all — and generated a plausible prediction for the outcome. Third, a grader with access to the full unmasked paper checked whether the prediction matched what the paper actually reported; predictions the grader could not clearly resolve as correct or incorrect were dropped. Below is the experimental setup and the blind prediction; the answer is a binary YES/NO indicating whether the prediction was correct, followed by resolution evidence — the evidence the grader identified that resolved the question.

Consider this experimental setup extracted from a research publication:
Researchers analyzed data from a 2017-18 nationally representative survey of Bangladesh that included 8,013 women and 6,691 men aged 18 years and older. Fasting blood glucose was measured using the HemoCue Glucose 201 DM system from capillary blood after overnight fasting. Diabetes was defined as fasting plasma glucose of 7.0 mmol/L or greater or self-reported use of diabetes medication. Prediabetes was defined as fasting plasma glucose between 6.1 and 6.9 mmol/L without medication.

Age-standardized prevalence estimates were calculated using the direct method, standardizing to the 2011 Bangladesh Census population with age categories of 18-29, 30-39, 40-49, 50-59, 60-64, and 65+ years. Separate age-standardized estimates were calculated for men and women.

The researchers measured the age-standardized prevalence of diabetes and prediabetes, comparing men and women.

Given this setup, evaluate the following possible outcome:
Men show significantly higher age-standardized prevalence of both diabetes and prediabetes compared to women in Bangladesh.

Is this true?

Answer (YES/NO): NO